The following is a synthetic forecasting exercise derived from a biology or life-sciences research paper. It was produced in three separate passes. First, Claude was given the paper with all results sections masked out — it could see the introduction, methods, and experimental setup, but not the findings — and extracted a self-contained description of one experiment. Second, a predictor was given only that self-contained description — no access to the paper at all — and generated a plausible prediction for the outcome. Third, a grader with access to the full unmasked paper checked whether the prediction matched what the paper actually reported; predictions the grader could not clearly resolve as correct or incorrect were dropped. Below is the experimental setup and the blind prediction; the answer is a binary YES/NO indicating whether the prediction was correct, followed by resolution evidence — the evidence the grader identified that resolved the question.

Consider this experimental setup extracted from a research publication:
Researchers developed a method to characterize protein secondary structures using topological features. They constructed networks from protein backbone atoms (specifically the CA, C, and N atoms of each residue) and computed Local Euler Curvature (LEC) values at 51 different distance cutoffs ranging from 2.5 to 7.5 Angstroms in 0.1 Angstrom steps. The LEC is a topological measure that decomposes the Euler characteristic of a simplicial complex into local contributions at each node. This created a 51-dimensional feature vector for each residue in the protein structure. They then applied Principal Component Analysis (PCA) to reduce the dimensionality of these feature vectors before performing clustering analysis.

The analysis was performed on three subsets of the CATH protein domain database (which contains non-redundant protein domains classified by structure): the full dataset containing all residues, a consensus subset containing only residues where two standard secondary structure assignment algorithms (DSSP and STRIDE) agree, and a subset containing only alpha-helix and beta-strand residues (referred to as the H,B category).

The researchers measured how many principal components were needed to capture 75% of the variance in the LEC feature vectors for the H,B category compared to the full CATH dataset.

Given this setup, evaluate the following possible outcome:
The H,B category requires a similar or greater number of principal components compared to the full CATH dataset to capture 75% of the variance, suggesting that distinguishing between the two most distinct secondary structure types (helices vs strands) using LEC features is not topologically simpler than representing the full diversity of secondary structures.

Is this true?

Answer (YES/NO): NO